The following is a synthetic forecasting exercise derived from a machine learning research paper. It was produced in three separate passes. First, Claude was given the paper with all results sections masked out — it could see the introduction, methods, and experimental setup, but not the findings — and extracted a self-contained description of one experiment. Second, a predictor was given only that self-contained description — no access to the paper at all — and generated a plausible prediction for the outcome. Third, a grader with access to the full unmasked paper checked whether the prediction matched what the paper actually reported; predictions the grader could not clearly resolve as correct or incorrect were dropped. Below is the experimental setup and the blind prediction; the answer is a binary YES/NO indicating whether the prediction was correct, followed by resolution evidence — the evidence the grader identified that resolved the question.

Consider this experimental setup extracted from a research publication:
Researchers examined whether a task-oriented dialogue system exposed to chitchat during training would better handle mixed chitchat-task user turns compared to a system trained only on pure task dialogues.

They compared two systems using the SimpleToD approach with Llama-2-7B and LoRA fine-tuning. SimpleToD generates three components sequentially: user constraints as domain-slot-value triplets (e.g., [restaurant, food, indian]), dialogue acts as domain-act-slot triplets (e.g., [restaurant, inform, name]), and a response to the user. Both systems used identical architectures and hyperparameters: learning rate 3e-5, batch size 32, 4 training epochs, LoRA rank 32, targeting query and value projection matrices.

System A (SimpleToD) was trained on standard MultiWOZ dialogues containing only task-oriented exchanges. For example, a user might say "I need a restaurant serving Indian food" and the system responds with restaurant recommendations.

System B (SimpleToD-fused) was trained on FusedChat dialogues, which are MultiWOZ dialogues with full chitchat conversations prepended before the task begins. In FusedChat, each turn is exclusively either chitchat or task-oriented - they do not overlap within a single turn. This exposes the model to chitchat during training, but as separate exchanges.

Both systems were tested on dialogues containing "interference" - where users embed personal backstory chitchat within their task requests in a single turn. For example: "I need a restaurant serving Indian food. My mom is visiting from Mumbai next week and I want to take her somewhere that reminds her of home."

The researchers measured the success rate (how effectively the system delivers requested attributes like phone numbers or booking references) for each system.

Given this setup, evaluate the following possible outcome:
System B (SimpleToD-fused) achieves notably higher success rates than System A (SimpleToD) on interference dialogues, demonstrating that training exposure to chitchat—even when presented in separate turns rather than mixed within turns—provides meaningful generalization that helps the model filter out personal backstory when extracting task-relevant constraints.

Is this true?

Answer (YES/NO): NO